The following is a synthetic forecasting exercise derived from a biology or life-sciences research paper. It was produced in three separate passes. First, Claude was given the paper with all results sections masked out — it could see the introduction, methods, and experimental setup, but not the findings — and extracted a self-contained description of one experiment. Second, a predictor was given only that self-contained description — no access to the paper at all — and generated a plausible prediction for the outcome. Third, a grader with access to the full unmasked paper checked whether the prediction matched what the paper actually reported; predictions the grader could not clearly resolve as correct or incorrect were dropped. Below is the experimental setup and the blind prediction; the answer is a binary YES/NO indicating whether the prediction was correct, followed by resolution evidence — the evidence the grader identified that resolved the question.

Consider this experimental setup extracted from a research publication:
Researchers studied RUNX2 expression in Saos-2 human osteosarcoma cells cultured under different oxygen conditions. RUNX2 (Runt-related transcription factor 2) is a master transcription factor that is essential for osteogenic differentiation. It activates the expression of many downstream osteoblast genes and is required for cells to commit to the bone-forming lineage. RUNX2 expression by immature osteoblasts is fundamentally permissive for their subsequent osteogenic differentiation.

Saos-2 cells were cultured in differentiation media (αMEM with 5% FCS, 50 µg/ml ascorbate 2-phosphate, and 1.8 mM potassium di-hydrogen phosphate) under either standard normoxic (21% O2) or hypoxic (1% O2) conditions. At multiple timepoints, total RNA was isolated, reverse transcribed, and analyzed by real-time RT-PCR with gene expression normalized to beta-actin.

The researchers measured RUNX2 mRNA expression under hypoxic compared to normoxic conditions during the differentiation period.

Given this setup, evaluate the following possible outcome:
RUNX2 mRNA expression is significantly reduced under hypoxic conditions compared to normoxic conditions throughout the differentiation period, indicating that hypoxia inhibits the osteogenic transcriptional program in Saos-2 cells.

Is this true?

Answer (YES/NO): NO